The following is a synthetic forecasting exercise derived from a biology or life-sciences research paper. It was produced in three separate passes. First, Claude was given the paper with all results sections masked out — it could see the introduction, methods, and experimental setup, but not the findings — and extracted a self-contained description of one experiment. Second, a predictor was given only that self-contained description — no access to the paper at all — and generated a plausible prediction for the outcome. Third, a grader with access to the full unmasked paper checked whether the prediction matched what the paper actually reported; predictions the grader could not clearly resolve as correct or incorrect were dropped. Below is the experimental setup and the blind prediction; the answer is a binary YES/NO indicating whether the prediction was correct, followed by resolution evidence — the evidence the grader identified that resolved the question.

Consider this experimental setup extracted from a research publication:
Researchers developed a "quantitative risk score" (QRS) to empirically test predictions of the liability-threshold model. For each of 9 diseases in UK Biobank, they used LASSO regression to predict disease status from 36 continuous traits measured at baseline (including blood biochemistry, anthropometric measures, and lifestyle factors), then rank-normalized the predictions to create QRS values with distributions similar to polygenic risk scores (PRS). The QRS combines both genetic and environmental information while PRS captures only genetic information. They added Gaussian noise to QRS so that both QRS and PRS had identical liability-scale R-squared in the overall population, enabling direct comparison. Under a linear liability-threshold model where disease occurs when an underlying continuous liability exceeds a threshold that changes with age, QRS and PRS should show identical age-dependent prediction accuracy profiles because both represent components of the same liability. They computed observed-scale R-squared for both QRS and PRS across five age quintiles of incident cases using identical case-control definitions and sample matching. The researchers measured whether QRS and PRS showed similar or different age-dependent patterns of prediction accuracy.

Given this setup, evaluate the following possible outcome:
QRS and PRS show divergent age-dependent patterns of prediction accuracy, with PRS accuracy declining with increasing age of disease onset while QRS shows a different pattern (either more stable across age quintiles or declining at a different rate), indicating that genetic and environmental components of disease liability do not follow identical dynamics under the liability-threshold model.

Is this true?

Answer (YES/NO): YES